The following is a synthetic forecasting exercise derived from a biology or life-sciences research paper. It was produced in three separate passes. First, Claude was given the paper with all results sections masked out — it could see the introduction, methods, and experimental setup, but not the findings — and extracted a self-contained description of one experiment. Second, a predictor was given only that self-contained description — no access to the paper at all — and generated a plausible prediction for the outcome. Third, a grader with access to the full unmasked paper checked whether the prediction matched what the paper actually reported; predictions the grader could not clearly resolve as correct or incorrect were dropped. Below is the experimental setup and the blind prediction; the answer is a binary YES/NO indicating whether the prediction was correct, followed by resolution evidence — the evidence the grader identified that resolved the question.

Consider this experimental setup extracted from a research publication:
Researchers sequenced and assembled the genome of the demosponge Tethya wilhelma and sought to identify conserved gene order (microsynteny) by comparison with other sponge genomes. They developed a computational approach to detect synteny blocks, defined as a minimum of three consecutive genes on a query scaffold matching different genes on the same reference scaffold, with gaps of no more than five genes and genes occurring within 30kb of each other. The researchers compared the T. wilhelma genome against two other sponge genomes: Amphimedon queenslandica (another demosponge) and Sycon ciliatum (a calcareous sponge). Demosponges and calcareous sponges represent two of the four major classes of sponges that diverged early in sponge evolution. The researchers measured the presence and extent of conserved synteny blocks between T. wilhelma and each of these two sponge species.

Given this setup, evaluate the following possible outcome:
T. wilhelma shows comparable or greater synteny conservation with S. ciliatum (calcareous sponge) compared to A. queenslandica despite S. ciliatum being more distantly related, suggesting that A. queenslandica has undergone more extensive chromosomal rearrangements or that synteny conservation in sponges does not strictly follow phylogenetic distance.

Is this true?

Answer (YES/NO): NO